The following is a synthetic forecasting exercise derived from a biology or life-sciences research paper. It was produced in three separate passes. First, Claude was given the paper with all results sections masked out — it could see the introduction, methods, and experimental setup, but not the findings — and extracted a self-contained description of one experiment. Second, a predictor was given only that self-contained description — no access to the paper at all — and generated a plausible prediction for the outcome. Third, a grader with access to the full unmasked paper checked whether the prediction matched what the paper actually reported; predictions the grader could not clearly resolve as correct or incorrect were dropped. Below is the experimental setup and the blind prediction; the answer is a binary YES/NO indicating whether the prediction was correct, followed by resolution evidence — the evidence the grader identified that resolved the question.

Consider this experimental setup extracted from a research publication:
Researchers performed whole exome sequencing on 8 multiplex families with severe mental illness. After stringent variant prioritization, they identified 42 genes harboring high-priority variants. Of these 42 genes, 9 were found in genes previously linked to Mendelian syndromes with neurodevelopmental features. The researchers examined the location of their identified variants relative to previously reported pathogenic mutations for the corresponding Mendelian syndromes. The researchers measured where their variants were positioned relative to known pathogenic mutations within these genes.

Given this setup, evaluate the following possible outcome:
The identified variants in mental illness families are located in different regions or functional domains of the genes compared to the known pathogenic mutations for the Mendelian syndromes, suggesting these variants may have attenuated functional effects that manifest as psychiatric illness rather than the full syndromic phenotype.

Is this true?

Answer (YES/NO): NO